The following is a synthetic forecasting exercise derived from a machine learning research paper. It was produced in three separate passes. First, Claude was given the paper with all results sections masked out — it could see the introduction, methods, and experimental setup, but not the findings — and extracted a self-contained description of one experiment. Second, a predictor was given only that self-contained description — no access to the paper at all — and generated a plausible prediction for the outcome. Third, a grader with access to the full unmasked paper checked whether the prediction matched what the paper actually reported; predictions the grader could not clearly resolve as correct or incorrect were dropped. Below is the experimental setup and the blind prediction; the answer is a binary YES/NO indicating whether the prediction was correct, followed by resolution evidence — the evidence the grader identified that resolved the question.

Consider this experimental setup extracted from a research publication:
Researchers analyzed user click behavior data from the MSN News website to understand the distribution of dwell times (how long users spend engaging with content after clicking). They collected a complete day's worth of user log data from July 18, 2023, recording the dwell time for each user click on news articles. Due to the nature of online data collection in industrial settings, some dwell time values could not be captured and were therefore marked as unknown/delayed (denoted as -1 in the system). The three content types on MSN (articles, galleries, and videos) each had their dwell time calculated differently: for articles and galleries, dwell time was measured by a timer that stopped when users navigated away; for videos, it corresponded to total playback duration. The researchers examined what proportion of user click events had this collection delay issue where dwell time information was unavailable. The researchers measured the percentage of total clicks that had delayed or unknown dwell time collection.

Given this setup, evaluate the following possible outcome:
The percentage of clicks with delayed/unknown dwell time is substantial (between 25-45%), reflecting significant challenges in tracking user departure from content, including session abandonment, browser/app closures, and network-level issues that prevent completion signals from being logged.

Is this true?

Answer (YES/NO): NO